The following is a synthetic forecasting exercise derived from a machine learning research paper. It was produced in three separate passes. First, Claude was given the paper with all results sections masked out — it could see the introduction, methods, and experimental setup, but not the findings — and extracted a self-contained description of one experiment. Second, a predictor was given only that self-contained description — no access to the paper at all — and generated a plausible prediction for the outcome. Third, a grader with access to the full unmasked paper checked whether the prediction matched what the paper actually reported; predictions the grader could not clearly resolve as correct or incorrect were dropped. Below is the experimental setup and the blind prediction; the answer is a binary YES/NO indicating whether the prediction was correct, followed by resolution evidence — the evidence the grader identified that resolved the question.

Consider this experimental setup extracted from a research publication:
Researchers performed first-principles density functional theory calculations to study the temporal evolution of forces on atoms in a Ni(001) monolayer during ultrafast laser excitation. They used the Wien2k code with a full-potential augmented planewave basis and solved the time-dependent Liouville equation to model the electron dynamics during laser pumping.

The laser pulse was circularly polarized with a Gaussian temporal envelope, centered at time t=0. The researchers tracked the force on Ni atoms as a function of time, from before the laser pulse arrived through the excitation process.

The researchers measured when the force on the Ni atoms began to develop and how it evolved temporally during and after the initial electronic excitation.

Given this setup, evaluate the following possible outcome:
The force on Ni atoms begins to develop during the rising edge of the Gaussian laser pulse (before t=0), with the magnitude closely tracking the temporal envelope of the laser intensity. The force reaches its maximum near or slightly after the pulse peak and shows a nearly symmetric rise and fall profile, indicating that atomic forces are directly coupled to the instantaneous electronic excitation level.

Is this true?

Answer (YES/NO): NO